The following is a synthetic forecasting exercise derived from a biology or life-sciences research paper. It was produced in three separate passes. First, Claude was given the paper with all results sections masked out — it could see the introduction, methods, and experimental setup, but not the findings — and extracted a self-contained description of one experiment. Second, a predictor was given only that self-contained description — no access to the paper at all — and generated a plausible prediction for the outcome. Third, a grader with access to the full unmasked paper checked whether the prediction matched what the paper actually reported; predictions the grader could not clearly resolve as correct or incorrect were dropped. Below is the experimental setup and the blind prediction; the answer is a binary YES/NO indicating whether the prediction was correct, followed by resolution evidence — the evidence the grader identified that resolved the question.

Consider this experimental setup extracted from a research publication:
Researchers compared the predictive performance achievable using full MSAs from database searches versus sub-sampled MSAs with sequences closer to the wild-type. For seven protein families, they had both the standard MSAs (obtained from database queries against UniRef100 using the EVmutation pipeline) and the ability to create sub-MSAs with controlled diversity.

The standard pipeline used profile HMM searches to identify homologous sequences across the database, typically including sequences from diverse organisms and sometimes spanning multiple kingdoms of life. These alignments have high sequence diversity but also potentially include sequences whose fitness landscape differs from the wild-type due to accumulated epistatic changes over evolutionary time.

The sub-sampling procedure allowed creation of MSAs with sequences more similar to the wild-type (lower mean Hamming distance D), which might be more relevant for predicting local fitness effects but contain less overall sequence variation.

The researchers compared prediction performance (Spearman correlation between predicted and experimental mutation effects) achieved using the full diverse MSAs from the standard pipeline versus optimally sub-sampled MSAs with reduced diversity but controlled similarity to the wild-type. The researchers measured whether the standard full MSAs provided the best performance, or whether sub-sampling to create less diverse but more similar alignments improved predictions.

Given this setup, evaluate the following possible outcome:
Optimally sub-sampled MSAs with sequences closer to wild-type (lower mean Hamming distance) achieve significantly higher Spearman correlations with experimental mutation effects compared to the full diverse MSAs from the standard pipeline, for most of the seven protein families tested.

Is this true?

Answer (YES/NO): YES